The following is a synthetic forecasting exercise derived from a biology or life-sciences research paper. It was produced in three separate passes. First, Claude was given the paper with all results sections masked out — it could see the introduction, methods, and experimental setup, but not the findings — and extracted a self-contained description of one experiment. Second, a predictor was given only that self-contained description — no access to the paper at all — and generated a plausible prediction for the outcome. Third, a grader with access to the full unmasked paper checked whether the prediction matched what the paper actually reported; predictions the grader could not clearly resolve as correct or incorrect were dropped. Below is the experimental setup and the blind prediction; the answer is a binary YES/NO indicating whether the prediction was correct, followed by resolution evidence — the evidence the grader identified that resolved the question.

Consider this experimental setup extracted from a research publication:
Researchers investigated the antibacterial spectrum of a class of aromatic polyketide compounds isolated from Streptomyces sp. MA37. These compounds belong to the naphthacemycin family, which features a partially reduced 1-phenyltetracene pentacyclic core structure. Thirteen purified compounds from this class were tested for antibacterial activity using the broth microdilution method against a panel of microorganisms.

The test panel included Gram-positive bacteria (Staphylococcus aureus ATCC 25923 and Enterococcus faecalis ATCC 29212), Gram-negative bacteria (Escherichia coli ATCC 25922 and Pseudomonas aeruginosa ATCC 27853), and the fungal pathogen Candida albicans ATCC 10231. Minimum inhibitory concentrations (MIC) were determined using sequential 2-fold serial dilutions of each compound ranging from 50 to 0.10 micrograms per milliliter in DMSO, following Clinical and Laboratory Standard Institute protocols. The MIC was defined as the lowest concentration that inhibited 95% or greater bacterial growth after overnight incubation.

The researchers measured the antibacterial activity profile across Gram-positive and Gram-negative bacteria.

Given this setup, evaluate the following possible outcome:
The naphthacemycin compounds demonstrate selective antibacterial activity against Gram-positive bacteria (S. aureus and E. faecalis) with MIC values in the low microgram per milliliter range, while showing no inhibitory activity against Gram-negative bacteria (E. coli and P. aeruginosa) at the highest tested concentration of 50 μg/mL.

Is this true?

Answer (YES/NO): YES